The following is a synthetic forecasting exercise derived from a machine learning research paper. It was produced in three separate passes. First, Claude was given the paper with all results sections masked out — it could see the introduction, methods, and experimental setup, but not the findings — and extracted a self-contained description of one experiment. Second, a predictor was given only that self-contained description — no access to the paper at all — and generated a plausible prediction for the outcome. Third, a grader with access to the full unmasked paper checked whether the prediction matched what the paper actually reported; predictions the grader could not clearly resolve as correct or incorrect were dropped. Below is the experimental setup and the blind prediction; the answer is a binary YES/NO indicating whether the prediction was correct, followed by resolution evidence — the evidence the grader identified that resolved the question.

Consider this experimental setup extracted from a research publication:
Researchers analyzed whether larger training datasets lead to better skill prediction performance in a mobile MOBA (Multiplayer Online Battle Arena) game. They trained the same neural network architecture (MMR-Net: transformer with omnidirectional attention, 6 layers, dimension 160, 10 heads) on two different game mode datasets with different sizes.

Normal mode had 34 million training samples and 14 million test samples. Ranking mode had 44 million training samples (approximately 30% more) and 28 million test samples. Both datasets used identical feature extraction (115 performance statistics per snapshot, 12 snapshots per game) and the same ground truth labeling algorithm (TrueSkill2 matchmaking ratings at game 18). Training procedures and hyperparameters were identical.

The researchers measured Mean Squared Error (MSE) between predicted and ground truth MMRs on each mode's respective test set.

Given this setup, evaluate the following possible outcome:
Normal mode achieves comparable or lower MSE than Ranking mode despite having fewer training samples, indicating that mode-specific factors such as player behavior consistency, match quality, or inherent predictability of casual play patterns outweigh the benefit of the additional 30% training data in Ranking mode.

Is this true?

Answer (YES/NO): YES